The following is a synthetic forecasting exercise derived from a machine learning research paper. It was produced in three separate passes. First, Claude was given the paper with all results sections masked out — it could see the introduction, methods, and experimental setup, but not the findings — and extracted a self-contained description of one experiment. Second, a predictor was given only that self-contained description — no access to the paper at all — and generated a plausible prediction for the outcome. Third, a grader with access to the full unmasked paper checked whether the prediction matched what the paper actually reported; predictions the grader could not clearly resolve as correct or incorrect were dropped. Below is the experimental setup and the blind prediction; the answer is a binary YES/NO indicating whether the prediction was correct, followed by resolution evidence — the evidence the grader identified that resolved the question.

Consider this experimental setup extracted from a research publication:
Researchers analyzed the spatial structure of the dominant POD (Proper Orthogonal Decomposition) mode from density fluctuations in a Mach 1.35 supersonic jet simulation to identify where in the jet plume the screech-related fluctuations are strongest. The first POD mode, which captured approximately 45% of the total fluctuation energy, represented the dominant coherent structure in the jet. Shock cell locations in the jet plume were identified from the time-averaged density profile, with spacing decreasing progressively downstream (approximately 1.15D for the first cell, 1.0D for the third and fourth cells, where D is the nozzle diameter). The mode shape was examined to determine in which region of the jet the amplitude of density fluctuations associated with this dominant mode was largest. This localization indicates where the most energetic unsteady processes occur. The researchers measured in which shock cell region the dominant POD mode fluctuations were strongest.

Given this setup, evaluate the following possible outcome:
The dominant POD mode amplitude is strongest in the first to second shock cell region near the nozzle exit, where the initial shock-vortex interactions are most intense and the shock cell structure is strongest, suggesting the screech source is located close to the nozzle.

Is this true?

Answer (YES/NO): NO